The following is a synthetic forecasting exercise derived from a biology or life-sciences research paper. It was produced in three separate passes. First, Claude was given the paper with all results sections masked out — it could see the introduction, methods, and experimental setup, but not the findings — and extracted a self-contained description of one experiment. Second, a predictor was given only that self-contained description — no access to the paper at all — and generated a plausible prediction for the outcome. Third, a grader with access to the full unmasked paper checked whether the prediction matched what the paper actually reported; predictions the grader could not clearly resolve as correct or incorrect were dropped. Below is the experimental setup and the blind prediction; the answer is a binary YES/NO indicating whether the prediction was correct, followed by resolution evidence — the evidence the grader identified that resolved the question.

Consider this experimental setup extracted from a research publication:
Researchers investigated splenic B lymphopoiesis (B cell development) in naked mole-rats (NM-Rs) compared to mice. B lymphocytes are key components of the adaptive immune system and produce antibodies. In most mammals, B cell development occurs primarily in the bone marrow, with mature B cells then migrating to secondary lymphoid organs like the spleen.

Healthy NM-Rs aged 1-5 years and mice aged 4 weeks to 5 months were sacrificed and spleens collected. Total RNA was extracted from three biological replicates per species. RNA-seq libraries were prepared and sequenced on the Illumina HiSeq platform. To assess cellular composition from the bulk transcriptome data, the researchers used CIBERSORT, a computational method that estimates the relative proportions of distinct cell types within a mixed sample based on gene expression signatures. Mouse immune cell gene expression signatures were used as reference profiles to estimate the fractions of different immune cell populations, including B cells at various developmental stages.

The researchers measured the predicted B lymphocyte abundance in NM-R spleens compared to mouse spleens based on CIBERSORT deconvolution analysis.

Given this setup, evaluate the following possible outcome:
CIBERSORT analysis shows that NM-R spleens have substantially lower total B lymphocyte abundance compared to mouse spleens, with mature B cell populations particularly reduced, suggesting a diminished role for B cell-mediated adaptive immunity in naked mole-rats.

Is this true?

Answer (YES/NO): YES